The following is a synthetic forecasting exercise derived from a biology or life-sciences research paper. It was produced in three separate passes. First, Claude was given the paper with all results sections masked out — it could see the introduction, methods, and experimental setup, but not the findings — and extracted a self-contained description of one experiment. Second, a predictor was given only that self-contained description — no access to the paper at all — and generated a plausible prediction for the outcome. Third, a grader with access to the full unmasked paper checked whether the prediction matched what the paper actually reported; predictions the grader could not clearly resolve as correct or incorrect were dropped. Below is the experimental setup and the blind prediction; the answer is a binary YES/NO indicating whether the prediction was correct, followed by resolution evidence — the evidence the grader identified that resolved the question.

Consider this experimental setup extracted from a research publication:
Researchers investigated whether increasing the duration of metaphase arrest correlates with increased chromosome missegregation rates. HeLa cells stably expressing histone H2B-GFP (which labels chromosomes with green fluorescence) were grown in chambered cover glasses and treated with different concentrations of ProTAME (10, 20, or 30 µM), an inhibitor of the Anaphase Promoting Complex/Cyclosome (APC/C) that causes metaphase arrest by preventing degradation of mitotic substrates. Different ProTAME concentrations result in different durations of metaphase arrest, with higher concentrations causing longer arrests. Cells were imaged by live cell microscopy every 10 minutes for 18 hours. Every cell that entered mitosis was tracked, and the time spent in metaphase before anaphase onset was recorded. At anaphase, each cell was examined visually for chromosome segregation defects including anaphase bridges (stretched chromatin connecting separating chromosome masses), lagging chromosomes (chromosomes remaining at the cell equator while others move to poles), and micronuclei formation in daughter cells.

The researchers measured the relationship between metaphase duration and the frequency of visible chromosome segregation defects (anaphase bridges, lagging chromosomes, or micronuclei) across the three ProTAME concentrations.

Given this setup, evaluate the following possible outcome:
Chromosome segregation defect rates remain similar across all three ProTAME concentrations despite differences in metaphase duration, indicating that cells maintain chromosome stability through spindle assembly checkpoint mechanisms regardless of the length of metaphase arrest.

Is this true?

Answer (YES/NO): NO